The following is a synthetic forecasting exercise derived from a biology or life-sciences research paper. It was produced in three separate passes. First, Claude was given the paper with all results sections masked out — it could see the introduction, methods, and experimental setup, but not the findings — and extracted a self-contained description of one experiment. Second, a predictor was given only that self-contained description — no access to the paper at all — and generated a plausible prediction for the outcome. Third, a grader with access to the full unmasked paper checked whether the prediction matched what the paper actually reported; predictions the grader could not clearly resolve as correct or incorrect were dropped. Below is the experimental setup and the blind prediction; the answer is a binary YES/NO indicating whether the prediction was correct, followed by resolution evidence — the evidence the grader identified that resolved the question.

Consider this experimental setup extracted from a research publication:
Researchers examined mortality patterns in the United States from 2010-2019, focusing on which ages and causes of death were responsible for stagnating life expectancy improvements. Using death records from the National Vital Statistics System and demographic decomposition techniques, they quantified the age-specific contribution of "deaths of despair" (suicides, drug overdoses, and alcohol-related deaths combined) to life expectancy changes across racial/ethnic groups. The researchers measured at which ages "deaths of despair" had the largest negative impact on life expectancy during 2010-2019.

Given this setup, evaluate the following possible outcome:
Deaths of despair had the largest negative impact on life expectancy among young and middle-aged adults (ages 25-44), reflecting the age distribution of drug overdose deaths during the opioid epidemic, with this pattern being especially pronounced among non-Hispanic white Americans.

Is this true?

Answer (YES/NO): NO